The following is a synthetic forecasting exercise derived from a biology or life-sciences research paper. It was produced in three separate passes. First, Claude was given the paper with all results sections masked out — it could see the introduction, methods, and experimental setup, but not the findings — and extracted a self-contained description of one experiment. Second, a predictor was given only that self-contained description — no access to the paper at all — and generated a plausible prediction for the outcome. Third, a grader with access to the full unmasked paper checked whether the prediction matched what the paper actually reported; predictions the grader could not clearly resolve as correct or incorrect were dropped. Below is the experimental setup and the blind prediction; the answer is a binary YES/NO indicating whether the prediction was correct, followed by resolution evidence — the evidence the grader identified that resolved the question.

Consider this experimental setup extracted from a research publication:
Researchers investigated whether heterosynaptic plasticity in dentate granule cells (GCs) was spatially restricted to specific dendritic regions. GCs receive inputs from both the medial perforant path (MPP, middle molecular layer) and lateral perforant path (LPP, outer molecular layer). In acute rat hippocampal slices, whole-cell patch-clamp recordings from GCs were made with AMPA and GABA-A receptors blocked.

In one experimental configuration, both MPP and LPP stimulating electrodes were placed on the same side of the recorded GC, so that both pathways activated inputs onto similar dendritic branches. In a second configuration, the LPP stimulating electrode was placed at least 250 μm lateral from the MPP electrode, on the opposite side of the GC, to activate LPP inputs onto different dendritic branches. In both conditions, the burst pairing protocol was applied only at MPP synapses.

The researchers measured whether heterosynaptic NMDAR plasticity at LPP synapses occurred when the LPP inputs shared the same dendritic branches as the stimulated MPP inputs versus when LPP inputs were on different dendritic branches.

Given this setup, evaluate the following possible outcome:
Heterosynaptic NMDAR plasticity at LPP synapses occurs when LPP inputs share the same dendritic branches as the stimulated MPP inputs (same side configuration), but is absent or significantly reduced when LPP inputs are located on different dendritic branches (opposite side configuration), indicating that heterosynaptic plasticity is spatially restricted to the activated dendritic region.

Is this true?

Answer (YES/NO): YES